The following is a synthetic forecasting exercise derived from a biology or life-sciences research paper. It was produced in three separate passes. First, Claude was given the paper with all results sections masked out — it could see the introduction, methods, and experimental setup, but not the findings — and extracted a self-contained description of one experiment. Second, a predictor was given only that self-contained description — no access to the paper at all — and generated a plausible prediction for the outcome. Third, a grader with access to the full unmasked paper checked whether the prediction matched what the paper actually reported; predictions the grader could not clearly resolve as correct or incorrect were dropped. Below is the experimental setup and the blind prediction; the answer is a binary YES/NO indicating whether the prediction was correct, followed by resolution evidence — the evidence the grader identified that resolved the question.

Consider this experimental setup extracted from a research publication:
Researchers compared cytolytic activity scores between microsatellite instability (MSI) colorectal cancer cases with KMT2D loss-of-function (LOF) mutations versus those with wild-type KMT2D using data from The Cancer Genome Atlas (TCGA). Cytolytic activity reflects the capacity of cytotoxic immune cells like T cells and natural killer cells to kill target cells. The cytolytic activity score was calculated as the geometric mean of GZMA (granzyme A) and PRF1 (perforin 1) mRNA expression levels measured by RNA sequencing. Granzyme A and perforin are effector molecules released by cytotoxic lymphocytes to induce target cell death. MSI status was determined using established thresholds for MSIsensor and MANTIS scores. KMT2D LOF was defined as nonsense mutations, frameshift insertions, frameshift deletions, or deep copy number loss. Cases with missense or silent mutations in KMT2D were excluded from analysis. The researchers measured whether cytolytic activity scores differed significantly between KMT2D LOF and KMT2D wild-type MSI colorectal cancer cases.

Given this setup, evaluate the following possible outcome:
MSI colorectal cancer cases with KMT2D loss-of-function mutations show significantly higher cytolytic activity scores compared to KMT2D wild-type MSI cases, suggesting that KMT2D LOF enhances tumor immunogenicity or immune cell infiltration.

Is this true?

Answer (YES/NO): YES